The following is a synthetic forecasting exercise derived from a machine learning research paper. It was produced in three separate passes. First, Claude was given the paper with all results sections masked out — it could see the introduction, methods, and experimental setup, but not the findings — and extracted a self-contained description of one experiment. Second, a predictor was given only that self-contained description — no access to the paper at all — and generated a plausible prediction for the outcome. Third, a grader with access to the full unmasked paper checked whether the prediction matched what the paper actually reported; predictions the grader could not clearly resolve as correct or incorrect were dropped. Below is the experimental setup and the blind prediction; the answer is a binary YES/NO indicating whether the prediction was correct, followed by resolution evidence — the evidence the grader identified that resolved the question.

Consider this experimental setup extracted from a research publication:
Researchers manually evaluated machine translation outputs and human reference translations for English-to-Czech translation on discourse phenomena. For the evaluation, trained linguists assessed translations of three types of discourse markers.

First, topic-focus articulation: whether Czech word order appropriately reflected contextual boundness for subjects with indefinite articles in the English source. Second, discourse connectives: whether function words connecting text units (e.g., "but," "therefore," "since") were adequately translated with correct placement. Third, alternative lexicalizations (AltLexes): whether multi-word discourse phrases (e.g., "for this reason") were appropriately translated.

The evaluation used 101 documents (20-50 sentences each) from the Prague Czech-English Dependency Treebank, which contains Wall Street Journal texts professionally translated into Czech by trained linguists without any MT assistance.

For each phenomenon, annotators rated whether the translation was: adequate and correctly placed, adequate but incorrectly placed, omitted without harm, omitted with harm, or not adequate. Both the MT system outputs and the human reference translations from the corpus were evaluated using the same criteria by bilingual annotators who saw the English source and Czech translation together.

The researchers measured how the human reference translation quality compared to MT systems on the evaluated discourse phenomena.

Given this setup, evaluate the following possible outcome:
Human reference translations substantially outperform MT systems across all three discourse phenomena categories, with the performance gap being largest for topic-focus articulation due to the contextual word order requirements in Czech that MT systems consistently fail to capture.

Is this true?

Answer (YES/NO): NO